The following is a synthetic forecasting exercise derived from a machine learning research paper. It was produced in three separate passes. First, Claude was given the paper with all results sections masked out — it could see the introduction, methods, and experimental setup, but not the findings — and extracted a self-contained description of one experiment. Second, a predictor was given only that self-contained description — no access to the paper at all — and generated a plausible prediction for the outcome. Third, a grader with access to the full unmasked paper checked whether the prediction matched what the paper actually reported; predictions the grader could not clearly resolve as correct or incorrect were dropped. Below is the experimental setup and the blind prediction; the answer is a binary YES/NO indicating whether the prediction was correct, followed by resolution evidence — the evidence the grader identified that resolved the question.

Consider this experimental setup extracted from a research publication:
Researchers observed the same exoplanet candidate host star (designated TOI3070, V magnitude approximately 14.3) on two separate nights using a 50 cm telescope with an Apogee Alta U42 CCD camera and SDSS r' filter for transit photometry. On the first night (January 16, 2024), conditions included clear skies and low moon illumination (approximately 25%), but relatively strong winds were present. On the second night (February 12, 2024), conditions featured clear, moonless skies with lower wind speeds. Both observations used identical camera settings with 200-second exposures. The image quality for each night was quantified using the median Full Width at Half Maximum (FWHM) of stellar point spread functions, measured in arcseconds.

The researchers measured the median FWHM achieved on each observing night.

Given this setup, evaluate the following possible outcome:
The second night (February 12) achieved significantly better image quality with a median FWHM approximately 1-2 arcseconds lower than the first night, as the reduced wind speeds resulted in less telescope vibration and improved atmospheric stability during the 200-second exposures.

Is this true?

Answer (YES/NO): YES